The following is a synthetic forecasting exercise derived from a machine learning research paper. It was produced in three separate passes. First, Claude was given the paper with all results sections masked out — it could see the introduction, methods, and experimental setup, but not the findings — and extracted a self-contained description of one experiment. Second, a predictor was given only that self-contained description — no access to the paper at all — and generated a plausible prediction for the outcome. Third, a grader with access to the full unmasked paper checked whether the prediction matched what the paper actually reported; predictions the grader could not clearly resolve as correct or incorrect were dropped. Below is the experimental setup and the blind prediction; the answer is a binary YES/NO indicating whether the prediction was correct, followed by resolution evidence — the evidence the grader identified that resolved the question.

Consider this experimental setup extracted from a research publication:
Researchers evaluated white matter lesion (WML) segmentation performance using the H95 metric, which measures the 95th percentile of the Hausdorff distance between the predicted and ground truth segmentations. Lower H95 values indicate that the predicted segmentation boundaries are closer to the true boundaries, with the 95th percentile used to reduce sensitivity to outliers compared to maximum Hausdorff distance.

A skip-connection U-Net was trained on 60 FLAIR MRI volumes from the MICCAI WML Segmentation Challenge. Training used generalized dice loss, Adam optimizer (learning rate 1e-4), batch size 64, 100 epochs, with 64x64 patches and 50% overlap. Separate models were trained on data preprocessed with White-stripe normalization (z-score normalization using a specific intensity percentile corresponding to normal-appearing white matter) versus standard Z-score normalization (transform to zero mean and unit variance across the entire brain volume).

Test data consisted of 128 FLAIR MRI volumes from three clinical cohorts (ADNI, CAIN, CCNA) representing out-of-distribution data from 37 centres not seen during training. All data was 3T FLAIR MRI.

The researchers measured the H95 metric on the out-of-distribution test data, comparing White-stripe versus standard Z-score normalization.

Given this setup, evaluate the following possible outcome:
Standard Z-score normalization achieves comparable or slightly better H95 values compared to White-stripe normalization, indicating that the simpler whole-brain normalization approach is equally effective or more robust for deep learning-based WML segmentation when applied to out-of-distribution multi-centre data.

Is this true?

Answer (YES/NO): YES